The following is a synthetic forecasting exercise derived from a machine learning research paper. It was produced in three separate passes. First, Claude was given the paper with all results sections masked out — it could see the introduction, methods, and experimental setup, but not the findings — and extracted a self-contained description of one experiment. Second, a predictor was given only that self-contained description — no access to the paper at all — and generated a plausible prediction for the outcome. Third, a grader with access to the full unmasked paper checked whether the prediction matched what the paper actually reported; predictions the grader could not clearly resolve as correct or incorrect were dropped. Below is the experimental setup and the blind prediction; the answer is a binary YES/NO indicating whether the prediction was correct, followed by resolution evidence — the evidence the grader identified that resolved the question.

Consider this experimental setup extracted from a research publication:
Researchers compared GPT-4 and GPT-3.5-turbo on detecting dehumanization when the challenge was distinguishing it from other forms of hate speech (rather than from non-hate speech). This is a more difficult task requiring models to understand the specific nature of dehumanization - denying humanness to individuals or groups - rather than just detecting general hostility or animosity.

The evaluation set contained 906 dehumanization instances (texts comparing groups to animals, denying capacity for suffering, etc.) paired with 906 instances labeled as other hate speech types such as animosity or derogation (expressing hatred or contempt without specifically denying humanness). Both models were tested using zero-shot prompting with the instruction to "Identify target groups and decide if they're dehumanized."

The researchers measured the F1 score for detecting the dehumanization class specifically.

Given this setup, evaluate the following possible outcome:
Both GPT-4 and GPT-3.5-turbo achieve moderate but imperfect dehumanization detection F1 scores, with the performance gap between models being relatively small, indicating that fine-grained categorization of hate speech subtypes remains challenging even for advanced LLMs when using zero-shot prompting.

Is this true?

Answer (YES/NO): YES